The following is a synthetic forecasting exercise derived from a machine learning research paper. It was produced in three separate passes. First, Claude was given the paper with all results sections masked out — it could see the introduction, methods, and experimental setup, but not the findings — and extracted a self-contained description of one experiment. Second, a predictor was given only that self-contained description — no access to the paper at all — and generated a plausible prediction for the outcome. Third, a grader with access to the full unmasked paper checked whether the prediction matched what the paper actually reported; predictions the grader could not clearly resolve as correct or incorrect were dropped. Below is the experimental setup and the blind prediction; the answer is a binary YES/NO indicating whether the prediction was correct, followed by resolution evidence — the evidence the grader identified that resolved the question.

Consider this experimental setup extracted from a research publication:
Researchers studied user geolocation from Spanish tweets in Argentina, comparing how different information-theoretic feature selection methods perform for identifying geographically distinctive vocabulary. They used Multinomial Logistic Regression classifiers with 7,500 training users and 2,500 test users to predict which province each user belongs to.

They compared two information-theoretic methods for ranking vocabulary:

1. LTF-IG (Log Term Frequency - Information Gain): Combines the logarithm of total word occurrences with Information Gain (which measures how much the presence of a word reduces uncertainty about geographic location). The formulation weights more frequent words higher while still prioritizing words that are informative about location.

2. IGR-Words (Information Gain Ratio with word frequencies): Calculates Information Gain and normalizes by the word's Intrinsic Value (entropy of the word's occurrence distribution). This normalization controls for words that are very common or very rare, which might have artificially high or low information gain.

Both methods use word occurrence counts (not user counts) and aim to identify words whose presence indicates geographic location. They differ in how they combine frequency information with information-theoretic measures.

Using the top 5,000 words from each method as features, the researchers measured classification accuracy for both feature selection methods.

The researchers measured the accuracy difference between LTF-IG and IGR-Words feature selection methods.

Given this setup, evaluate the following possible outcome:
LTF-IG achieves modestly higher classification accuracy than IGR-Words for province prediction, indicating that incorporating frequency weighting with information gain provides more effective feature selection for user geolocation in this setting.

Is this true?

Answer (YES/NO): YES